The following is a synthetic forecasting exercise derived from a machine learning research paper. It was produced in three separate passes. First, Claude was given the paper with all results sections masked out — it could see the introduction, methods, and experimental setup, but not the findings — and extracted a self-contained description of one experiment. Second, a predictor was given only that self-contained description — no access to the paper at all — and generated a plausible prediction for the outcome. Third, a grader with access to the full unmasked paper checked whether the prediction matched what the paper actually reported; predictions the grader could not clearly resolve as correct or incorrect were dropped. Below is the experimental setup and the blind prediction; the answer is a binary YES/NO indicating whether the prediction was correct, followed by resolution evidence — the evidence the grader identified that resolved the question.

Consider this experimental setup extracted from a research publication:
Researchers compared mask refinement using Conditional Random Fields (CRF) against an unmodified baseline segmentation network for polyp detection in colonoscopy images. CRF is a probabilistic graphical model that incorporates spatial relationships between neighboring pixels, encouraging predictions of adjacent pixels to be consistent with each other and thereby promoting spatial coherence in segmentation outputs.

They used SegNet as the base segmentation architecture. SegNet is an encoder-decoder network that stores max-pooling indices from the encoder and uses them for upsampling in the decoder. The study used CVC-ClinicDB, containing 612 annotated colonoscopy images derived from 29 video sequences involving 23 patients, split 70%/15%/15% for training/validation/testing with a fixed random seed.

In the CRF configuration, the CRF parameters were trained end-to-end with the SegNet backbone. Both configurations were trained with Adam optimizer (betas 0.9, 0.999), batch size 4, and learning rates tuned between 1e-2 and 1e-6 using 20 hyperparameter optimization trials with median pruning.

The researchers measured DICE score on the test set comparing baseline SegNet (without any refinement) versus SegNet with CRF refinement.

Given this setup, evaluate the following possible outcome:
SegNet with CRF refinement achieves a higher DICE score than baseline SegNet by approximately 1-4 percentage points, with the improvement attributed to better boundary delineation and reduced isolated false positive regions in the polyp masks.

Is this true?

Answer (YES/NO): NO